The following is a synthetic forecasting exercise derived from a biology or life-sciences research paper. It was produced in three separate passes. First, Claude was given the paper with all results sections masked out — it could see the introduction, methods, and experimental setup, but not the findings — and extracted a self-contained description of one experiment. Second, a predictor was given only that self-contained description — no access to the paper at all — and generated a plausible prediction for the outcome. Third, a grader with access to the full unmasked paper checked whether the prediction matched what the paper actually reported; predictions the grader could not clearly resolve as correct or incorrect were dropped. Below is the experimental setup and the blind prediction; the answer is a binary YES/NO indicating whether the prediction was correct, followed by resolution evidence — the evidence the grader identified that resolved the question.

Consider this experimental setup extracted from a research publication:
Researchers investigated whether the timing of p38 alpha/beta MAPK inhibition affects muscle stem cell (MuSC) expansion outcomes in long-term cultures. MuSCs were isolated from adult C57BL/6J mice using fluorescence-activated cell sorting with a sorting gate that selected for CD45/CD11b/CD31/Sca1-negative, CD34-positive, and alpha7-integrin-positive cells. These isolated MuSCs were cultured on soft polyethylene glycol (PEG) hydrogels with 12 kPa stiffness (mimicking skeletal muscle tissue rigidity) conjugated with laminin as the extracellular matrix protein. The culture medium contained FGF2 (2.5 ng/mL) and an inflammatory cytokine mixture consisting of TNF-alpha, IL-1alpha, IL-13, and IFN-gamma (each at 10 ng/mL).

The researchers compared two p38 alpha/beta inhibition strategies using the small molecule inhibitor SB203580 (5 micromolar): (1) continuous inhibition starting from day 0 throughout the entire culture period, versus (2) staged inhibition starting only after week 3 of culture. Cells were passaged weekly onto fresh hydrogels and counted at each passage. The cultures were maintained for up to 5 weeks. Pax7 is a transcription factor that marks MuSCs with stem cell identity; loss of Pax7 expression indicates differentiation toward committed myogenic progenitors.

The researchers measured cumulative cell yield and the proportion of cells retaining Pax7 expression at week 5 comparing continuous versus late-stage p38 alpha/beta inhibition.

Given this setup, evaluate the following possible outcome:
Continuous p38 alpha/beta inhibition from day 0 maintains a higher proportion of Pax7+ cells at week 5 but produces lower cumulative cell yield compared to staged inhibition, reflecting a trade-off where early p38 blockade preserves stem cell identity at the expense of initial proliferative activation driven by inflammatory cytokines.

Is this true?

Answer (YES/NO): NO